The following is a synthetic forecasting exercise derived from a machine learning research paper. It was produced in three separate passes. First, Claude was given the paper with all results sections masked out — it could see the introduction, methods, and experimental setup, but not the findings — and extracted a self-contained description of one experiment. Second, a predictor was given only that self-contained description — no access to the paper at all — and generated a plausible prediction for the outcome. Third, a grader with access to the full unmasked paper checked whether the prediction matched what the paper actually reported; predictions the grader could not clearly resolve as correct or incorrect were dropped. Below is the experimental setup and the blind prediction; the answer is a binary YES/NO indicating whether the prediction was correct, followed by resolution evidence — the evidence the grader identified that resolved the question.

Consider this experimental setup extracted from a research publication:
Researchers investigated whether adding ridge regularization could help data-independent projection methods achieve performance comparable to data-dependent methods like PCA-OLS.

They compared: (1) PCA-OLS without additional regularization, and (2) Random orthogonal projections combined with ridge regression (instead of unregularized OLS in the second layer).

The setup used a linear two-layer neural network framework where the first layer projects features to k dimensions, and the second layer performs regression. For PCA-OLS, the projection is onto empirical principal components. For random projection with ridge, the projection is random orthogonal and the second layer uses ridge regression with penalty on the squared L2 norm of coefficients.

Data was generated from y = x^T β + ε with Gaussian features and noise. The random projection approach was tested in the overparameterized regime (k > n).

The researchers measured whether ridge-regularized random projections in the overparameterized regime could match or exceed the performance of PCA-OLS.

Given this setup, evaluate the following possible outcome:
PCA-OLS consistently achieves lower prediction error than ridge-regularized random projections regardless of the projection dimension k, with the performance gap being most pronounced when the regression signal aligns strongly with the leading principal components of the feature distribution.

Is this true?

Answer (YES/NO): NO